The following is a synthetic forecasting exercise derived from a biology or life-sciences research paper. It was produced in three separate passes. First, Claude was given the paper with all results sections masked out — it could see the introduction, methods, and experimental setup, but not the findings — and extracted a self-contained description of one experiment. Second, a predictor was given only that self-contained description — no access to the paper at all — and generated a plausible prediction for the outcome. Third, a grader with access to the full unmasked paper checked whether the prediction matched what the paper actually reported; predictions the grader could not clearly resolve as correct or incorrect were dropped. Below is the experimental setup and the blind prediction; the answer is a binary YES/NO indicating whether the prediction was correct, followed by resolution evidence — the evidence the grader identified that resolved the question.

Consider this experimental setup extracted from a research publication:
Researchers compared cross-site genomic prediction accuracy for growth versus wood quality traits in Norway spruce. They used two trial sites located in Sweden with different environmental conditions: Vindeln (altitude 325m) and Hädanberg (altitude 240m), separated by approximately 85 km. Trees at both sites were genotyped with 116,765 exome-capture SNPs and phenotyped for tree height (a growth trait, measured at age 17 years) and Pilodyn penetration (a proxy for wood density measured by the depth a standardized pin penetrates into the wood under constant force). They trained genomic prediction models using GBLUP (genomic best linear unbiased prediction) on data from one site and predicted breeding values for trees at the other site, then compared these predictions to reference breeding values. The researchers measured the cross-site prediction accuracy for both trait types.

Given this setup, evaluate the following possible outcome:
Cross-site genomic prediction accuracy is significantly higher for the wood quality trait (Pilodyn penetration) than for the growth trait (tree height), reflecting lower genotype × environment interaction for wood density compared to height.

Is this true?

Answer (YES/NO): YES